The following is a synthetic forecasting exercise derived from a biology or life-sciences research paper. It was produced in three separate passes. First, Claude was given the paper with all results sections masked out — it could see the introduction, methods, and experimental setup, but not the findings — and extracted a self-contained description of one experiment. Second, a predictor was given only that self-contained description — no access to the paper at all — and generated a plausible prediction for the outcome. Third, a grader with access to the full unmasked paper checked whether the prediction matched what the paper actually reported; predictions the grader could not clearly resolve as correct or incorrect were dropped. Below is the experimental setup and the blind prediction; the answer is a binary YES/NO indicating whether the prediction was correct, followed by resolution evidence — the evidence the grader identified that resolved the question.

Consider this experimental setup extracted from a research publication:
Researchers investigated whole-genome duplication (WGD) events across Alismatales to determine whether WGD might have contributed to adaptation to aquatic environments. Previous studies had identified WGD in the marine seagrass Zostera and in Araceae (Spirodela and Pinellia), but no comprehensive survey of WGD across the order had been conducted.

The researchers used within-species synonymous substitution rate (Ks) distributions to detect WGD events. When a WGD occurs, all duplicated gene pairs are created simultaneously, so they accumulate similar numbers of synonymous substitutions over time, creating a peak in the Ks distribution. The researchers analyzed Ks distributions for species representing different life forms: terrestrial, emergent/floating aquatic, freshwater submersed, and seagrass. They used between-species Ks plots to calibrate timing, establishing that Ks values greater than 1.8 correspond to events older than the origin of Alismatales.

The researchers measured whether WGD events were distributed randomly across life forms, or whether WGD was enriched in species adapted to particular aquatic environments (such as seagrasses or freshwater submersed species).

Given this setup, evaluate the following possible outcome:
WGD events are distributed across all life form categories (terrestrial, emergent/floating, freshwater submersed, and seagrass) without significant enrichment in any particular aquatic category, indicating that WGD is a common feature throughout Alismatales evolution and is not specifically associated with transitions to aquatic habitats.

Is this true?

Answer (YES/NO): YES